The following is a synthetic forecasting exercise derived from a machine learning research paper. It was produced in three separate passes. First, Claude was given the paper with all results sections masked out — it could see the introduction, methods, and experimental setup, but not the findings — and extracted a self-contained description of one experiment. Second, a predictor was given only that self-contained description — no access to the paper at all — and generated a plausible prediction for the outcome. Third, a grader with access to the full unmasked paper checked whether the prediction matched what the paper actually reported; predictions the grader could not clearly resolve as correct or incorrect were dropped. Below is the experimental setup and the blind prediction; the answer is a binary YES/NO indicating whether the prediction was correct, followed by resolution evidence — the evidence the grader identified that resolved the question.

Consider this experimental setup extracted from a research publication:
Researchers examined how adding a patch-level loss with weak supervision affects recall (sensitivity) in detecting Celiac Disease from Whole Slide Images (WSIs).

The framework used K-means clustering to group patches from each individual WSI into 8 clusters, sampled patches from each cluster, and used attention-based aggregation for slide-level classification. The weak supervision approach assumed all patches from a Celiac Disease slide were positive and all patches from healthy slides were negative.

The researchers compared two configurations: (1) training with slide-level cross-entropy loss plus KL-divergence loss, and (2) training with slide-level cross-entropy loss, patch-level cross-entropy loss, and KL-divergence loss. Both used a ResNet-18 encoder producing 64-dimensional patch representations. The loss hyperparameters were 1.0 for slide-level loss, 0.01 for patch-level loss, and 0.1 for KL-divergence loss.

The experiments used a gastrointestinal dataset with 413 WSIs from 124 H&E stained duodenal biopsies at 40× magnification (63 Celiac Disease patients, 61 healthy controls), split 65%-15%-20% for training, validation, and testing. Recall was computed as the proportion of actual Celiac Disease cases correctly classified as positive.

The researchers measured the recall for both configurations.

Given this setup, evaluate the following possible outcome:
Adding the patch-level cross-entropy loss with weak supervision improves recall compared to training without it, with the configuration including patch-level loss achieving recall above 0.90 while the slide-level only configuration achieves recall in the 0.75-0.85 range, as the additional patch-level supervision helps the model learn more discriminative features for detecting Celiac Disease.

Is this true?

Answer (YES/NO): NO